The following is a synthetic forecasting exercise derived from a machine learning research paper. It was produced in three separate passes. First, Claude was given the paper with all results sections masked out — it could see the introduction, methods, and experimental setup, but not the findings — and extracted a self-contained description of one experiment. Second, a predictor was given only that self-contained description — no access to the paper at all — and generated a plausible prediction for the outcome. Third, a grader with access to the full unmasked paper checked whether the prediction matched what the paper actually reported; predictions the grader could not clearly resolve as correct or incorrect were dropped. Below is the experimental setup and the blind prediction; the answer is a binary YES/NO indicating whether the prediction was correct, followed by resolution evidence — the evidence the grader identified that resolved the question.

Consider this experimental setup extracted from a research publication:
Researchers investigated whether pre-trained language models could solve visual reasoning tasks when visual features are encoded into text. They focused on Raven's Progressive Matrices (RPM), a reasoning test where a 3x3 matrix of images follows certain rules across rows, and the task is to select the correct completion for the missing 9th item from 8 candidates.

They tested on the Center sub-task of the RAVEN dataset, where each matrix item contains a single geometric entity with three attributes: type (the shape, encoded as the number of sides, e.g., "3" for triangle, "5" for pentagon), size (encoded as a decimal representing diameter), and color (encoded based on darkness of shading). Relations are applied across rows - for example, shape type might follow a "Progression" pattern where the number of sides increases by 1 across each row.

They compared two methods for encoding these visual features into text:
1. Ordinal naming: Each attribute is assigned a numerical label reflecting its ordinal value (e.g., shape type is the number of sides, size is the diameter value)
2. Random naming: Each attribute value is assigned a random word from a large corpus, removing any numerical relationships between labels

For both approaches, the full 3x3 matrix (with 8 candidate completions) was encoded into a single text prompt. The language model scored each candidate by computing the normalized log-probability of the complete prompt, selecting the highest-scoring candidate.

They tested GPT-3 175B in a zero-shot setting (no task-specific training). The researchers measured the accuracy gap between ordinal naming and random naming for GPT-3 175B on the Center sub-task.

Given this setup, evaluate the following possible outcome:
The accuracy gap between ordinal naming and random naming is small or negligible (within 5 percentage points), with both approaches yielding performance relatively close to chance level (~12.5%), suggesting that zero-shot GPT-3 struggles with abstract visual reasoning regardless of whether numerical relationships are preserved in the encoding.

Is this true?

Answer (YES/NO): NO